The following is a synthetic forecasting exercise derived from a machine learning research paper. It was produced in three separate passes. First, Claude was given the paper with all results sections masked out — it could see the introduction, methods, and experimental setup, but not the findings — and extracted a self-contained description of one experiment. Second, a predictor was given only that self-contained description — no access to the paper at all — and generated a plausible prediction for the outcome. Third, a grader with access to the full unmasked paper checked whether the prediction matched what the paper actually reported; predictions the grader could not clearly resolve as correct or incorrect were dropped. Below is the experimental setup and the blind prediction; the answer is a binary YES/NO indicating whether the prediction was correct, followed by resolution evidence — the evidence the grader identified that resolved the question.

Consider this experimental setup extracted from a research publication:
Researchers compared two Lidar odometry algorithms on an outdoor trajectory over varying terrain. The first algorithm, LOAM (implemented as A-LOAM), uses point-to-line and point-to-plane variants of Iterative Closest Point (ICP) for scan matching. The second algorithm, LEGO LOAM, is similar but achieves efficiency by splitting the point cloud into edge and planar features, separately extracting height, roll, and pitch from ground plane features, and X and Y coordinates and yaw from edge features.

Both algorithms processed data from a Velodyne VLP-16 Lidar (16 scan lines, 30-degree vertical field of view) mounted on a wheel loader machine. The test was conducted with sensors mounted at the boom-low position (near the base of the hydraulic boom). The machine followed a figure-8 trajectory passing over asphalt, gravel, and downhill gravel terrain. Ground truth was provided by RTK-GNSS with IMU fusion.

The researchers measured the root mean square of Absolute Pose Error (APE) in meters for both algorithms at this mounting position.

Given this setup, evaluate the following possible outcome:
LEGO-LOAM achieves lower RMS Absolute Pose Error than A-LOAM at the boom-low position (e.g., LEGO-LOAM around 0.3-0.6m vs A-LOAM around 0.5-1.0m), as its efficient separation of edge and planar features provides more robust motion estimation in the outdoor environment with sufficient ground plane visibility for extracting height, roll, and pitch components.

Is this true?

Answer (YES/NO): NO